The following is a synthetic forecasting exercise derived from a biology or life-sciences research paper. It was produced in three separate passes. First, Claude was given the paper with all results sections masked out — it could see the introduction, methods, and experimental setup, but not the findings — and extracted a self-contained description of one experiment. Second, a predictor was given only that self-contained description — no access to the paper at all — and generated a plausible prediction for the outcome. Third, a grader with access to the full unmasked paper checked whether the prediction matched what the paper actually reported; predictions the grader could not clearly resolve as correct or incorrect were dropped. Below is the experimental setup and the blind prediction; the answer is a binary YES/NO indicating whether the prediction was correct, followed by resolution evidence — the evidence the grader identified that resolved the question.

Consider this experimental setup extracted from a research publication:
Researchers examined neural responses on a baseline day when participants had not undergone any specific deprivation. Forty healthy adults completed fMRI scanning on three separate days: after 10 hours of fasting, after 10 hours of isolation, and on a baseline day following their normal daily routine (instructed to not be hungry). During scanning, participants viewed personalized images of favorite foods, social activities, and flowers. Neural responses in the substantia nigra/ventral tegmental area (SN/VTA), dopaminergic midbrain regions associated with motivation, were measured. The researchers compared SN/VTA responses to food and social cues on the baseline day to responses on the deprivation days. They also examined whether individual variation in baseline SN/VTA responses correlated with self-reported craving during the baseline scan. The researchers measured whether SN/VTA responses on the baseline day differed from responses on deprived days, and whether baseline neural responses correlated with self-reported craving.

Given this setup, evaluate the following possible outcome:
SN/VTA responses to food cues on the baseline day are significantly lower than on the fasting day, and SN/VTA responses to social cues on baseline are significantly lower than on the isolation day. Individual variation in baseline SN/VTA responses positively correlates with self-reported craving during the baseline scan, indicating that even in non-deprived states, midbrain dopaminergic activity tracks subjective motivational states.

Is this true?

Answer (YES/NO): NO